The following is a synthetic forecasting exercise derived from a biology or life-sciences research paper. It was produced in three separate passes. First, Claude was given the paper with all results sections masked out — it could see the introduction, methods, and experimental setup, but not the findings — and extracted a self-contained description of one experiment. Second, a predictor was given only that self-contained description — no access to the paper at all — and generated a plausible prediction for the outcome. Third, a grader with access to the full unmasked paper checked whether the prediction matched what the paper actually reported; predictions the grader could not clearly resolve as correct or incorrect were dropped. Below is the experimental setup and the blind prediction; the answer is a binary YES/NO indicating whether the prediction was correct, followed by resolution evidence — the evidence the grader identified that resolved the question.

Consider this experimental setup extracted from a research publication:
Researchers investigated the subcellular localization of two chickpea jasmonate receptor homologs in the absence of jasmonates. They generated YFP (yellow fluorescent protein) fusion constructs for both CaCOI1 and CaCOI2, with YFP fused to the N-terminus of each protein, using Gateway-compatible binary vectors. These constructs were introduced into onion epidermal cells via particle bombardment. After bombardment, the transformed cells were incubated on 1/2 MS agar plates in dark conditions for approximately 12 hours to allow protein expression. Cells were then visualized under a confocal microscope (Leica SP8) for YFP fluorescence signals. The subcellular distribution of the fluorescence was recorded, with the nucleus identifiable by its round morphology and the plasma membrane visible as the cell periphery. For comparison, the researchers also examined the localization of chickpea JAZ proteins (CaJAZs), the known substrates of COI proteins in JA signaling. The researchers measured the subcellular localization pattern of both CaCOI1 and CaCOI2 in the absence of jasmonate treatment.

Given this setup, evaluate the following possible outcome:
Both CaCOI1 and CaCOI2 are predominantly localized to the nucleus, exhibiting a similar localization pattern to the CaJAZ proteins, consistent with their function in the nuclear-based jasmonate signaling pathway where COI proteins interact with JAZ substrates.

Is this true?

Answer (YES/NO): NO